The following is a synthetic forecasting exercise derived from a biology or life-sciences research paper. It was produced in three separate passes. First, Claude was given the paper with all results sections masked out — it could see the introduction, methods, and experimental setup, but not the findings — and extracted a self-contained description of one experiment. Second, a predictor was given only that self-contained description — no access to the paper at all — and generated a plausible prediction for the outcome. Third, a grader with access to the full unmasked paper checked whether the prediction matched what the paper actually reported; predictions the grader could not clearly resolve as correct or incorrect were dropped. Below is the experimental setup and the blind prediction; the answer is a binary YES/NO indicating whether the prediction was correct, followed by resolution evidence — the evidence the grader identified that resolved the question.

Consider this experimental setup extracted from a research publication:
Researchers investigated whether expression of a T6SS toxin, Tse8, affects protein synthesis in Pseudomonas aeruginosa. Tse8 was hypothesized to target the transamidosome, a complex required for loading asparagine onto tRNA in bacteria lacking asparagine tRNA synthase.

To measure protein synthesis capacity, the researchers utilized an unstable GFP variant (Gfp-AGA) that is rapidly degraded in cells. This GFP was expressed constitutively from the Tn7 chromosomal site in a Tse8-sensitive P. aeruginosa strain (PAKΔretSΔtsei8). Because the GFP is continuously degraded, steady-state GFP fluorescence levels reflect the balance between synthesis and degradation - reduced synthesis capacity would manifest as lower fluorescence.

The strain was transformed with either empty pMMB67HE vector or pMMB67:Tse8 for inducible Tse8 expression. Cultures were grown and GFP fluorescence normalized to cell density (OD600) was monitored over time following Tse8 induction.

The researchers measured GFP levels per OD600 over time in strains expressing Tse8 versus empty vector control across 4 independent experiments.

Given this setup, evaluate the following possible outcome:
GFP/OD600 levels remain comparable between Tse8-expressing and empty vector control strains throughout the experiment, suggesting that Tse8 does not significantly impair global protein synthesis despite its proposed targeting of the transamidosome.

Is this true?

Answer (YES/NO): NO